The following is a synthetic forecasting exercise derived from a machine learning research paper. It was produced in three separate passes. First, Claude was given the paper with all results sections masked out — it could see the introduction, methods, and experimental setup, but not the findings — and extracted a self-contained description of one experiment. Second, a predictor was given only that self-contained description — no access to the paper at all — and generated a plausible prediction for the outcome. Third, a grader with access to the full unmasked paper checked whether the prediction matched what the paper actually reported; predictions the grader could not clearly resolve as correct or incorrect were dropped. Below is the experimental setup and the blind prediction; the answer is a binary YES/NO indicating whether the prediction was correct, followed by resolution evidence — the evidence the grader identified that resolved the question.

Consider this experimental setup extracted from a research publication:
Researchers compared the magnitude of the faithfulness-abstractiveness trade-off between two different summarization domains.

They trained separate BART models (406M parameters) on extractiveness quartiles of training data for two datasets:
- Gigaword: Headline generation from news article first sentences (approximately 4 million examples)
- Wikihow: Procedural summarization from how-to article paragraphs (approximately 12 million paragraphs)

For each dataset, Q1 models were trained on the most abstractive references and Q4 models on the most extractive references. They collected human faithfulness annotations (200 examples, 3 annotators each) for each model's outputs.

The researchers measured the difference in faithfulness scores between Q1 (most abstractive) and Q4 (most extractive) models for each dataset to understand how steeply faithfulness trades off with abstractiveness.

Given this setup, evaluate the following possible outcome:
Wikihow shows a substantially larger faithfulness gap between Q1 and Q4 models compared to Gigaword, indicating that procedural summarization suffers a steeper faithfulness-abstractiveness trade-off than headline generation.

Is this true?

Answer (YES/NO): YES